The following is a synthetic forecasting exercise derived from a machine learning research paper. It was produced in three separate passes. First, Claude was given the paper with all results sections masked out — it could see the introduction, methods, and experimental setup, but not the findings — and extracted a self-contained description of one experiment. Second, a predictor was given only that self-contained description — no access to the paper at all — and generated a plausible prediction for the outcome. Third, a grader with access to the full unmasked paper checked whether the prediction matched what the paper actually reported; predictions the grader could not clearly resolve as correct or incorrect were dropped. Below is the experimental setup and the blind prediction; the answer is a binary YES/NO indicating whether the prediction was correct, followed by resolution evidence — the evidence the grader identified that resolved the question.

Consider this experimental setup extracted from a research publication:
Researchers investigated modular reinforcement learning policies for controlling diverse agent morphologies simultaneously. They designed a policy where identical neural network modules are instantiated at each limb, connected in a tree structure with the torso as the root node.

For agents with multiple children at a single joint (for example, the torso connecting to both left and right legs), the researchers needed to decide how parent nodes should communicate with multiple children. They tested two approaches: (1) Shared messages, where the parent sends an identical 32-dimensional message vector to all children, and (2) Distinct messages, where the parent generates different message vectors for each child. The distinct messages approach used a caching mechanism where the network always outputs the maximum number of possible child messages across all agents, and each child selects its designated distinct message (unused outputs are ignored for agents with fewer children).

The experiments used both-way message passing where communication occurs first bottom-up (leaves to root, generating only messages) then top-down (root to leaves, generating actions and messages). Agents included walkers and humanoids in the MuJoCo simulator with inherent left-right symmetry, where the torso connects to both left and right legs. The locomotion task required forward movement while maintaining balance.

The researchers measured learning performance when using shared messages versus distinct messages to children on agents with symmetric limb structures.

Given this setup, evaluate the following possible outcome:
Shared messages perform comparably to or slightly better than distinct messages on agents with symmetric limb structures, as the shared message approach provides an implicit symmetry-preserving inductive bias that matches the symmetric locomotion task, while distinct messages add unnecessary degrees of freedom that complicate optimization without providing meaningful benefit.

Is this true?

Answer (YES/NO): NO